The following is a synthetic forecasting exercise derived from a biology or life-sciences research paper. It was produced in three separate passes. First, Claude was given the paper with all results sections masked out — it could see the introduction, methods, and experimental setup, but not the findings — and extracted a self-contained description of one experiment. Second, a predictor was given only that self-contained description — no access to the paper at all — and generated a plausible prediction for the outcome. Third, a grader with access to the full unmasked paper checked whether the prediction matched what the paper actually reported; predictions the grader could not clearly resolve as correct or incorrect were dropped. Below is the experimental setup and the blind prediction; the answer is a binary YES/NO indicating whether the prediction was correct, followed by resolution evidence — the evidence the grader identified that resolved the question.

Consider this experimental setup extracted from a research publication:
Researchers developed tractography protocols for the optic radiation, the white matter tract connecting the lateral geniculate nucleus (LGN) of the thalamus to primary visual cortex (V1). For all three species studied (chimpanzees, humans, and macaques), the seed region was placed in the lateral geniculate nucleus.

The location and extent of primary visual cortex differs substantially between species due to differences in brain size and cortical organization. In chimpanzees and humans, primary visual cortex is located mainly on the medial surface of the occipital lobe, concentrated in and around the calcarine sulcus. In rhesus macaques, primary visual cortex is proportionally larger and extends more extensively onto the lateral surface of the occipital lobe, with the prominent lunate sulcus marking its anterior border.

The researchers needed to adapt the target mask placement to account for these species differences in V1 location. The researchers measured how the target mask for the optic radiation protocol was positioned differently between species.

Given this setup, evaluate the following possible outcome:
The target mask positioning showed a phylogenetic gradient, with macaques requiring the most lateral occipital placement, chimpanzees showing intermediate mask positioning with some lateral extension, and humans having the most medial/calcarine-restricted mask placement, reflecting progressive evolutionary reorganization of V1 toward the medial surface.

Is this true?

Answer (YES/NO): NO